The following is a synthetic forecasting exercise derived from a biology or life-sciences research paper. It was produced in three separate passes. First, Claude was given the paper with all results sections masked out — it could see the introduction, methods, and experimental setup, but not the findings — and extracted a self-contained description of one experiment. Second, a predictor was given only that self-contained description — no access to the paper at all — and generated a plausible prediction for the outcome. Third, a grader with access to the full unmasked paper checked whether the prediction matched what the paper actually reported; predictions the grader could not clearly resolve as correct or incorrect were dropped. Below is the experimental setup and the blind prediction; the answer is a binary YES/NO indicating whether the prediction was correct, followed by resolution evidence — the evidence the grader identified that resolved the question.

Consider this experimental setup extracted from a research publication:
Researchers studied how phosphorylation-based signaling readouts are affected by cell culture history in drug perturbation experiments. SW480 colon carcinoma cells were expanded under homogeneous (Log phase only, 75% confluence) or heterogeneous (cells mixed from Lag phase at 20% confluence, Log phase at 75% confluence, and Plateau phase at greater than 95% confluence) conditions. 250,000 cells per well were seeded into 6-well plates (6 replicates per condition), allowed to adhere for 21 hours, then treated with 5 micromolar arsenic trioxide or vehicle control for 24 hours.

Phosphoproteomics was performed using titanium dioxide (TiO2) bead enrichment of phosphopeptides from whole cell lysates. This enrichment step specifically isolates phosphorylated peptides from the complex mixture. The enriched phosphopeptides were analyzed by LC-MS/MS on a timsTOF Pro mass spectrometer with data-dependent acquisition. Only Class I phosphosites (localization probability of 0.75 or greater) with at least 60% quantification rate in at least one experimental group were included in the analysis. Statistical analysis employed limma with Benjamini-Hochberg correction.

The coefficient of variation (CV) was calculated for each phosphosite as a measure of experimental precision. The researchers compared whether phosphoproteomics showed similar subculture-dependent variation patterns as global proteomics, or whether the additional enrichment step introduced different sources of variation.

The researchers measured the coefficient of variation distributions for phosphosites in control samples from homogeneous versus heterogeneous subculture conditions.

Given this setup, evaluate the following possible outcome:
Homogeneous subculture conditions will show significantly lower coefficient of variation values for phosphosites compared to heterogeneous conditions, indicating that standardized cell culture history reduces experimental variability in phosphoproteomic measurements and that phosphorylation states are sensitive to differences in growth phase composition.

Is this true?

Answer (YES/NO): YES